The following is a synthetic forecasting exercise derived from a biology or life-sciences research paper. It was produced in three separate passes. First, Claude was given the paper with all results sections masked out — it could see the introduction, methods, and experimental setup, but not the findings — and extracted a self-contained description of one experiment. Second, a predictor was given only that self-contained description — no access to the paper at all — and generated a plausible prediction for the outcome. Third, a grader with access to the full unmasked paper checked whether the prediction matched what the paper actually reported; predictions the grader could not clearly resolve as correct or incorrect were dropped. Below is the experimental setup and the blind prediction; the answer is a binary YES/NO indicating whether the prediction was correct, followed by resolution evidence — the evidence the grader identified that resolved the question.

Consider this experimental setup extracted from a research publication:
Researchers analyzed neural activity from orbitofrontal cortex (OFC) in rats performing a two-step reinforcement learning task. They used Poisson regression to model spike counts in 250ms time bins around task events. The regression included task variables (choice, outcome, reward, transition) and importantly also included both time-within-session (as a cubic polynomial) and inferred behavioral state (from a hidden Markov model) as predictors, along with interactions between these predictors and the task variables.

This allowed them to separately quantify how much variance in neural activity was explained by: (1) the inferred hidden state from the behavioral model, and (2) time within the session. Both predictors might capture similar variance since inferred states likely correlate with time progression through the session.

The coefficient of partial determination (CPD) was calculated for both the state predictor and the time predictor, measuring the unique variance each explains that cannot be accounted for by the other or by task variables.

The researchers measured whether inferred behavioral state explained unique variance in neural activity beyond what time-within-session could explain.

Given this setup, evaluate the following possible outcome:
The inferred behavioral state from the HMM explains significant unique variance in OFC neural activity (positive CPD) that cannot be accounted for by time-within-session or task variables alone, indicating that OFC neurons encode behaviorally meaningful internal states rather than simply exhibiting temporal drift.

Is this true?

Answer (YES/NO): YES